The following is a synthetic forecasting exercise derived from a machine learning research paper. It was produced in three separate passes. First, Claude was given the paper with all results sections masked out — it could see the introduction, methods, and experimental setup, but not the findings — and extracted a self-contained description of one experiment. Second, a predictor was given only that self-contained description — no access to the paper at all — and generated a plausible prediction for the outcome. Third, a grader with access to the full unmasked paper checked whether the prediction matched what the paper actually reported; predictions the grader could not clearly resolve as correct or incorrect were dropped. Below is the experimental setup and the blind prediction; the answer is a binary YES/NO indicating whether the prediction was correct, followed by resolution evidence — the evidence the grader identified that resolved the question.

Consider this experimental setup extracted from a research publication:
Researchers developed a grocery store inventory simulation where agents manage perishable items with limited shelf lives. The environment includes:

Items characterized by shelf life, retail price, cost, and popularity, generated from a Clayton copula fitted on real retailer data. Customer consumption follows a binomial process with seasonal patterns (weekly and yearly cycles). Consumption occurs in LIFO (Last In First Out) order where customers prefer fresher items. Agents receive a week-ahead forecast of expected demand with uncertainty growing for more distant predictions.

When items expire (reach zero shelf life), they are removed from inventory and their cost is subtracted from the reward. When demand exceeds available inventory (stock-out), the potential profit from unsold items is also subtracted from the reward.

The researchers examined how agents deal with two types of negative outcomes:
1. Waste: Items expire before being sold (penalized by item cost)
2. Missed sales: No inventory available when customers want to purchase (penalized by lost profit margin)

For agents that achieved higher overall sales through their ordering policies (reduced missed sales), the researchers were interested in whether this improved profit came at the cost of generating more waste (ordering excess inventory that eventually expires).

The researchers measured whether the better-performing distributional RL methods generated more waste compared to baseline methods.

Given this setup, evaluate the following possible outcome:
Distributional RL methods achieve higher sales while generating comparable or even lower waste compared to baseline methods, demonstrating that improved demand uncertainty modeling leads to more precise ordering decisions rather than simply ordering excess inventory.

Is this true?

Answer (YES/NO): YES